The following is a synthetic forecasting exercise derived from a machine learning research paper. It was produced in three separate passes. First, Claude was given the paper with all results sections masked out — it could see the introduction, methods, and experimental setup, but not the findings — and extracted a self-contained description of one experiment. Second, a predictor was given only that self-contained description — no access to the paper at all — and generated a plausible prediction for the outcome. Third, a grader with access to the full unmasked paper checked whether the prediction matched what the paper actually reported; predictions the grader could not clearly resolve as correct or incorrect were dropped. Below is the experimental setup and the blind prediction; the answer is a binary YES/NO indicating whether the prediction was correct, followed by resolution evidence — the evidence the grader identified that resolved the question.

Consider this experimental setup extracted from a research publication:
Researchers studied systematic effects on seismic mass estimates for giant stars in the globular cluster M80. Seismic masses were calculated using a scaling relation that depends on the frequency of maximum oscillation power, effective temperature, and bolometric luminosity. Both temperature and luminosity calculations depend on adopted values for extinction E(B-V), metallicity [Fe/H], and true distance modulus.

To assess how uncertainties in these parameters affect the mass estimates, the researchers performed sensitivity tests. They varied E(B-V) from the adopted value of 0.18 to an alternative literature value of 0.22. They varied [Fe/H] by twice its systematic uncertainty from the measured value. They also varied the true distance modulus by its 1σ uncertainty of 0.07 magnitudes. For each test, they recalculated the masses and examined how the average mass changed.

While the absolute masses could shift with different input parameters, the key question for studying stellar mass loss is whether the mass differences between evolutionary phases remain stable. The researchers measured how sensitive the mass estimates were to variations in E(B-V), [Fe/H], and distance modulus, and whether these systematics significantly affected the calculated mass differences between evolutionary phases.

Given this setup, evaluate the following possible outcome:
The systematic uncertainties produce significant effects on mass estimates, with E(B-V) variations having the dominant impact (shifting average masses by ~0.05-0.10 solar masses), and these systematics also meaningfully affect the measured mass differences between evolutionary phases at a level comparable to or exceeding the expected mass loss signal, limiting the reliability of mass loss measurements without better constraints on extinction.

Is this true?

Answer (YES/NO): NO